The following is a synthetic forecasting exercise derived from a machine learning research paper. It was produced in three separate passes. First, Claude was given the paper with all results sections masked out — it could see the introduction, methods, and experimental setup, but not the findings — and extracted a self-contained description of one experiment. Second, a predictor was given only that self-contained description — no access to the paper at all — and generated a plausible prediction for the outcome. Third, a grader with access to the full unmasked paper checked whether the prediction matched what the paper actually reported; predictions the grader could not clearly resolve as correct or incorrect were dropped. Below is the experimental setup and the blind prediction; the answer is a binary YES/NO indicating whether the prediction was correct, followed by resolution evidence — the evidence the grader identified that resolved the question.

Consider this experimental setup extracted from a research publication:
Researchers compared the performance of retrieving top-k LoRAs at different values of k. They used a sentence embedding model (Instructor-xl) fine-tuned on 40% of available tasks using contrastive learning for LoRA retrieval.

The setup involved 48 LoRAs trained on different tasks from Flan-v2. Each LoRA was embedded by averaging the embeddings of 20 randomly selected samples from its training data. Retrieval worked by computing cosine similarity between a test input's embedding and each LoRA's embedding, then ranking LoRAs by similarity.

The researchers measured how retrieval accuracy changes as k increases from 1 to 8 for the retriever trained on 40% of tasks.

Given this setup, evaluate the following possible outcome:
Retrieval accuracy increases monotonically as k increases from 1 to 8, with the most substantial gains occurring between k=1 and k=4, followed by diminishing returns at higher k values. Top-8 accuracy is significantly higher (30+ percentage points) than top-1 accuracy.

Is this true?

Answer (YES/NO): YES